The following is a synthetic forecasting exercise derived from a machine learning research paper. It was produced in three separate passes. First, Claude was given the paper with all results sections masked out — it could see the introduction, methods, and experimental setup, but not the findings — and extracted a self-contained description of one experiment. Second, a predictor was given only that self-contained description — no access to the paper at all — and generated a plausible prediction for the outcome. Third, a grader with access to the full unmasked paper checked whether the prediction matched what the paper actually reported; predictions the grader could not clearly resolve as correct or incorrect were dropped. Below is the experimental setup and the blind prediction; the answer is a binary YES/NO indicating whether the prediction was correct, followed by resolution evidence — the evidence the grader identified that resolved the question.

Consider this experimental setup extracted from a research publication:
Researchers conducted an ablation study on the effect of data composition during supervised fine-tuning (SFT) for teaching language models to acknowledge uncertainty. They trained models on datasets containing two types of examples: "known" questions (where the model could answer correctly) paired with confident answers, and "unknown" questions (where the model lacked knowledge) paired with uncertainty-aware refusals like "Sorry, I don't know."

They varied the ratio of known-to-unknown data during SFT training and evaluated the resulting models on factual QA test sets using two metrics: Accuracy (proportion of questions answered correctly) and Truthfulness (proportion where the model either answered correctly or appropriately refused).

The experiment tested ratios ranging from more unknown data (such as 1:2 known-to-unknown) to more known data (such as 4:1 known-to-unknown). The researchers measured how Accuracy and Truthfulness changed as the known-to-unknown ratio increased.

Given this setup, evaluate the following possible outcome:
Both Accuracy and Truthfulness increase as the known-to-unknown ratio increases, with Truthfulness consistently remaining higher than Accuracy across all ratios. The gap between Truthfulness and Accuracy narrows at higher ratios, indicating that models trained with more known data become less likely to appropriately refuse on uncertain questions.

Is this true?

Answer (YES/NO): NO